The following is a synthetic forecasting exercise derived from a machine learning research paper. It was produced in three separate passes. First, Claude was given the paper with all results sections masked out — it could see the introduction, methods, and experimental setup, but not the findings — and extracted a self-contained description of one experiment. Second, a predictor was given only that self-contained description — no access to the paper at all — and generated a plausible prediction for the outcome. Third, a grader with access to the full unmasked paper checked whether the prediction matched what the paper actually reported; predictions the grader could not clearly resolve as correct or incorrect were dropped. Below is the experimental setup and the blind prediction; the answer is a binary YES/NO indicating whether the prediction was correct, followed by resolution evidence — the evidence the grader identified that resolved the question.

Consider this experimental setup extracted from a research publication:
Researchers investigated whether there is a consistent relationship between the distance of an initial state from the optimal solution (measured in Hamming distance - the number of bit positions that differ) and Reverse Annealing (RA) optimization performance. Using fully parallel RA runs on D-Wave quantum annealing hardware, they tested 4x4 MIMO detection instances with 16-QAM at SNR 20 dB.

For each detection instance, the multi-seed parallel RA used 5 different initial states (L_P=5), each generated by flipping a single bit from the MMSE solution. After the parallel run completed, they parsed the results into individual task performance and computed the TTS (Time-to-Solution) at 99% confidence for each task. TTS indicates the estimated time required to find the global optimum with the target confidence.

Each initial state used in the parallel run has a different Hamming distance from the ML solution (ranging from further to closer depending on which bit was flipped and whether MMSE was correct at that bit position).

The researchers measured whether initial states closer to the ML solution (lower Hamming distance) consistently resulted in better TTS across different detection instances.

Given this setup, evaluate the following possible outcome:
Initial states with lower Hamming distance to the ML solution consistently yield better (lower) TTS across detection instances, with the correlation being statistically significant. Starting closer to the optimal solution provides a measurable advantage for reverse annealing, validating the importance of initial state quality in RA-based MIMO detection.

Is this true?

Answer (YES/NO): NO